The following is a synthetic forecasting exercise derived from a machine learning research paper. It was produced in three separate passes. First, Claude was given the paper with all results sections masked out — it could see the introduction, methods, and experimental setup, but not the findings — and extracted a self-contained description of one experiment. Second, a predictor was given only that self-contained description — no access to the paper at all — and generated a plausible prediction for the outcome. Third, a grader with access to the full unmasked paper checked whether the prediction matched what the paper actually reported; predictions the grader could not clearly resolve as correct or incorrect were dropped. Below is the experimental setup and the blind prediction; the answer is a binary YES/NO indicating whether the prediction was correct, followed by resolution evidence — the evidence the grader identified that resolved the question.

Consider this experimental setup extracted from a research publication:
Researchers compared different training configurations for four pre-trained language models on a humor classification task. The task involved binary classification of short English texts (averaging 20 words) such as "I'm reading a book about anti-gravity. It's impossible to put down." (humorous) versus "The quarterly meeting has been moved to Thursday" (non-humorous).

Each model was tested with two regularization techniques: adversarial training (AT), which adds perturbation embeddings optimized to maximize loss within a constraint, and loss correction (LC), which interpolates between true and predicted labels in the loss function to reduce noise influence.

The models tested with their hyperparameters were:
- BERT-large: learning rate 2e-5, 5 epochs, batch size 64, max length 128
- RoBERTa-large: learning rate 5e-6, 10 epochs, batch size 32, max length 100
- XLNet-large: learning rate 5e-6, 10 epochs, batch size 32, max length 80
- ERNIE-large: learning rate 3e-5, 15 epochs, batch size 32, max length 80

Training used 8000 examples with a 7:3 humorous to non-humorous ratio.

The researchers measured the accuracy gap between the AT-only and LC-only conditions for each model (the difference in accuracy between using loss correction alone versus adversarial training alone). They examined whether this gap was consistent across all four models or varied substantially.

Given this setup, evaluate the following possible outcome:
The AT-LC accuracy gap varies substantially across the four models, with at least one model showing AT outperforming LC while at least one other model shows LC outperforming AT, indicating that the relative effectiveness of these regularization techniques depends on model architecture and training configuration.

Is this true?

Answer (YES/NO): NO